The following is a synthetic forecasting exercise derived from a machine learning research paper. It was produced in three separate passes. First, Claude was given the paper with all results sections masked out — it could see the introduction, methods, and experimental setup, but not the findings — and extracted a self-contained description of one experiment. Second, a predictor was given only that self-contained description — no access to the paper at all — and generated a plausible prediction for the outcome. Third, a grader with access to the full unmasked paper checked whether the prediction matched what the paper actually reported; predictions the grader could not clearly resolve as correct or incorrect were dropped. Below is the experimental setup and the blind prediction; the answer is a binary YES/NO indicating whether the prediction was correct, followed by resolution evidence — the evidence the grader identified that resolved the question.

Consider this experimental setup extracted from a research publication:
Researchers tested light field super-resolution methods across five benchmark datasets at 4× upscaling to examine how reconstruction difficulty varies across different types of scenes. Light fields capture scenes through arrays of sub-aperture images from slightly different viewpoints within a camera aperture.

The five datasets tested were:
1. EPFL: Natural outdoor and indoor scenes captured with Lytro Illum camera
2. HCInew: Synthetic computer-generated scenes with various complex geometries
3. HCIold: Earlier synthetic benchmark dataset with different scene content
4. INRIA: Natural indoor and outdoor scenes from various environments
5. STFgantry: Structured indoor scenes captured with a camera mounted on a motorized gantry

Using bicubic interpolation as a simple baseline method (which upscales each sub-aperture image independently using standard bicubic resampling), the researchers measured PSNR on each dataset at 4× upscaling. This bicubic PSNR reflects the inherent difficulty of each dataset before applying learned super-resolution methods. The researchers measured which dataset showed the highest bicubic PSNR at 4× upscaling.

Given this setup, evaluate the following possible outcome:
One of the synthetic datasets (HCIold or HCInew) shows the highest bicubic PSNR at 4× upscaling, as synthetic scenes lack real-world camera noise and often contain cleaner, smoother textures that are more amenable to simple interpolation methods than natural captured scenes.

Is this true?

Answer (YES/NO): YES